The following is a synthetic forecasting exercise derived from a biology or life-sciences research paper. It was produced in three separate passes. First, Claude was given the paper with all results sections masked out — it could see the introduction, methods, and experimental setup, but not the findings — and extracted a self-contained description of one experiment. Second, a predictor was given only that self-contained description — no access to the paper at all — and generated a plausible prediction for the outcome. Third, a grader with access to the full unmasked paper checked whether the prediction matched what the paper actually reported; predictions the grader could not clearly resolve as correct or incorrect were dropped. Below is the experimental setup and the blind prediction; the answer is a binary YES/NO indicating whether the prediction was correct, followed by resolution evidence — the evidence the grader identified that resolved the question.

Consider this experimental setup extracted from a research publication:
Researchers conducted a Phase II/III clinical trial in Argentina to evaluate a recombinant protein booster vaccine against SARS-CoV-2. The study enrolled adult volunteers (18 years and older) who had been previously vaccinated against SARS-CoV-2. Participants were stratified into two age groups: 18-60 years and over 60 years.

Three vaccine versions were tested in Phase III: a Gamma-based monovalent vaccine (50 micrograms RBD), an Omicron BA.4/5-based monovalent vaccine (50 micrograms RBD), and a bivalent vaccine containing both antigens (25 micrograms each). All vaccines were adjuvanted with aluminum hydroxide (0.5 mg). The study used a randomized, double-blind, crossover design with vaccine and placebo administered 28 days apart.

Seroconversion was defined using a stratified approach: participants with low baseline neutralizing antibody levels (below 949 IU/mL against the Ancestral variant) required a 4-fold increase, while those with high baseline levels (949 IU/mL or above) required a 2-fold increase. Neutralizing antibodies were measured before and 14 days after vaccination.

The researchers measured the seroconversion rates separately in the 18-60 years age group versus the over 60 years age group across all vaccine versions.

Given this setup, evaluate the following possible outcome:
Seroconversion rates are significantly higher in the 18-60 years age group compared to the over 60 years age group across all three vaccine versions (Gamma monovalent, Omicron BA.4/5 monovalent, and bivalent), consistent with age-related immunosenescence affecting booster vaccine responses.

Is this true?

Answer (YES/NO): NO